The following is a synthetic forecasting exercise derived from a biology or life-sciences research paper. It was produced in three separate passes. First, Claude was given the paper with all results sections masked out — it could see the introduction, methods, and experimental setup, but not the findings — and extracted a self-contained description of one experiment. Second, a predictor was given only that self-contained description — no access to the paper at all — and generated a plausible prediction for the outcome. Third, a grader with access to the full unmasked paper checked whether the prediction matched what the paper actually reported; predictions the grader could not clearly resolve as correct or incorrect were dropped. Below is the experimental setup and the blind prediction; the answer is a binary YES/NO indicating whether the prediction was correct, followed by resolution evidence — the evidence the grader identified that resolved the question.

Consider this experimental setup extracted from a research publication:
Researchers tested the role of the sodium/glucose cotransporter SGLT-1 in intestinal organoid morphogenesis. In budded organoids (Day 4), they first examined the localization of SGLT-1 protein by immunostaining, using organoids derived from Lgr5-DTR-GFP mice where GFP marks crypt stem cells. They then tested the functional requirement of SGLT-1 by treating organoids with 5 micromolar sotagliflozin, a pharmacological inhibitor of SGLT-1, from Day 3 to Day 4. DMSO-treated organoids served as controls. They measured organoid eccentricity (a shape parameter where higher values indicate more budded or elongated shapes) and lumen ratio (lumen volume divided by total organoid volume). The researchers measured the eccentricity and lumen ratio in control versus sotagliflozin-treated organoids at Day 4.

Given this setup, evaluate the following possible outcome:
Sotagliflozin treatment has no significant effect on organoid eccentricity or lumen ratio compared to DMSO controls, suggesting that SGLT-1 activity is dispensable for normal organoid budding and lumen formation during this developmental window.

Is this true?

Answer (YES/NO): NO